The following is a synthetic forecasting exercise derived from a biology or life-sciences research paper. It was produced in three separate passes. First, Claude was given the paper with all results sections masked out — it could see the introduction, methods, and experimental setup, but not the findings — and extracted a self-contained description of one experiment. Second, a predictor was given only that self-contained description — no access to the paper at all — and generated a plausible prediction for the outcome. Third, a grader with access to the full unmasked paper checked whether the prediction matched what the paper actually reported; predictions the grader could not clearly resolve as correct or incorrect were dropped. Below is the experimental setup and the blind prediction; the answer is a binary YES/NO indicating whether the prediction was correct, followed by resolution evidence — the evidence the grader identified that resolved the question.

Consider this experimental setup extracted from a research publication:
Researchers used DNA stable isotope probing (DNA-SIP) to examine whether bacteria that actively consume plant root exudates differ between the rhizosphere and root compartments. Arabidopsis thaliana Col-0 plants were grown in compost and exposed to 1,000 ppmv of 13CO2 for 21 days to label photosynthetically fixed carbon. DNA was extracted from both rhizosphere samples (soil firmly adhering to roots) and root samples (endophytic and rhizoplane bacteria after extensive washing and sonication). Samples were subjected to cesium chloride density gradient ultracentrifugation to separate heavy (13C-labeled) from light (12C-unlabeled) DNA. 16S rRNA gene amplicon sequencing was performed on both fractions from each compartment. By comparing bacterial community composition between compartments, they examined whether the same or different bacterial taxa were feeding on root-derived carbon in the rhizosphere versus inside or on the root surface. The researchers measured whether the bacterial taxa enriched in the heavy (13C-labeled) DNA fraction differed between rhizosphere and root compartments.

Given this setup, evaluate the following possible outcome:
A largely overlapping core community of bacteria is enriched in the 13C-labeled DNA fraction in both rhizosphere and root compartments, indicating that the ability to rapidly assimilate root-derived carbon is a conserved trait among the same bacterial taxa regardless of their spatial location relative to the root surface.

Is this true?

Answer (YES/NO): NO